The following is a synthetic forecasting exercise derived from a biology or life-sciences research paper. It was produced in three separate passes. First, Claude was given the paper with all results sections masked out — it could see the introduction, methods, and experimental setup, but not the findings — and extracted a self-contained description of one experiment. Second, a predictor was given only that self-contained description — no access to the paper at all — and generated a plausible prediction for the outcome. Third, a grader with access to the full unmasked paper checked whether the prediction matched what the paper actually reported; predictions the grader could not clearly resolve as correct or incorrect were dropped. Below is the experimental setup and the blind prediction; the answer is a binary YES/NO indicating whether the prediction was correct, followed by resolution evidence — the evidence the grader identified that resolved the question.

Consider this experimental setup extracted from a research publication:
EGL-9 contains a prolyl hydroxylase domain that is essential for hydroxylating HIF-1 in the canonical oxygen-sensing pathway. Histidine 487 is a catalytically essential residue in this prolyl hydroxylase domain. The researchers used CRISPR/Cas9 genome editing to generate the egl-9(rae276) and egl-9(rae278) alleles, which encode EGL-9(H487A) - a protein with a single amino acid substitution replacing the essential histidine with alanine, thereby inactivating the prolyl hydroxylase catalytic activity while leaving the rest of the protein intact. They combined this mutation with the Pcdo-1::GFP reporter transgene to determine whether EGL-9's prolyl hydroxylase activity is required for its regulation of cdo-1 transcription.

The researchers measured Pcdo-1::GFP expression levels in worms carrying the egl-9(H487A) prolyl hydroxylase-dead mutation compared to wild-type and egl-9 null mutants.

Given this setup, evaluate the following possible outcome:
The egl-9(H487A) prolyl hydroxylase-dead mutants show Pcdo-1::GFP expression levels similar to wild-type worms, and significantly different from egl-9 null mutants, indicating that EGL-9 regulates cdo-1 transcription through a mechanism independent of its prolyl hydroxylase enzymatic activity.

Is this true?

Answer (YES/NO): NO